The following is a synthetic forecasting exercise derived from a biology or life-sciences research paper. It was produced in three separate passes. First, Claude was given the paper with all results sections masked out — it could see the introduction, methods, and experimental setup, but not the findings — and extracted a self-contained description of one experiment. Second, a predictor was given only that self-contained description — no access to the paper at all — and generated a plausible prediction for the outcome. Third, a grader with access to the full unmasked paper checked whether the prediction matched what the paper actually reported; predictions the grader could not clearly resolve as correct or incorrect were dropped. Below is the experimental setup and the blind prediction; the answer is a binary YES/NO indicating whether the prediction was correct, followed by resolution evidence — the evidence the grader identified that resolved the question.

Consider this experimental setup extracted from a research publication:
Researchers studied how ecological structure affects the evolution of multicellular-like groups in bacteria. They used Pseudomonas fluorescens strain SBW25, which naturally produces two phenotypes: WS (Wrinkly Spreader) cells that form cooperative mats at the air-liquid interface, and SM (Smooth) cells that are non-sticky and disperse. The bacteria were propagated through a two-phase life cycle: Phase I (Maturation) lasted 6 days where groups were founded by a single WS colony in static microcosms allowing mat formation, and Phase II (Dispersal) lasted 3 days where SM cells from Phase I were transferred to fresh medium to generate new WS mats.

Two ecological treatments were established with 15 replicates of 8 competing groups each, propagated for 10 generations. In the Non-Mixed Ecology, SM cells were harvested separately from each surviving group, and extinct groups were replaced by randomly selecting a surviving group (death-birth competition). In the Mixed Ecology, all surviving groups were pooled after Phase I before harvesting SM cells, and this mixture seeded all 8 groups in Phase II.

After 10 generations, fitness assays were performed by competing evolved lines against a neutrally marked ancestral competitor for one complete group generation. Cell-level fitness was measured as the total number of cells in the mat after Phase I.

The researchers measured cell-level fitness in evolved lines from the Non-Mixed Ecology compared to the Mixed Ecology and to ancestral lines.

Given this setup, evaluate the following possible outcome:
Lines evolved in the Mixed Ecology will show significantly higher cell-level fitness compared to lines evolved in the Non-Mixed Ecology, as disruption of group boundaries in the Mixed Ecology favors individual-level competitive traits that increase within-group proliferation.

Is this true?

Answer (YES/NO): YES